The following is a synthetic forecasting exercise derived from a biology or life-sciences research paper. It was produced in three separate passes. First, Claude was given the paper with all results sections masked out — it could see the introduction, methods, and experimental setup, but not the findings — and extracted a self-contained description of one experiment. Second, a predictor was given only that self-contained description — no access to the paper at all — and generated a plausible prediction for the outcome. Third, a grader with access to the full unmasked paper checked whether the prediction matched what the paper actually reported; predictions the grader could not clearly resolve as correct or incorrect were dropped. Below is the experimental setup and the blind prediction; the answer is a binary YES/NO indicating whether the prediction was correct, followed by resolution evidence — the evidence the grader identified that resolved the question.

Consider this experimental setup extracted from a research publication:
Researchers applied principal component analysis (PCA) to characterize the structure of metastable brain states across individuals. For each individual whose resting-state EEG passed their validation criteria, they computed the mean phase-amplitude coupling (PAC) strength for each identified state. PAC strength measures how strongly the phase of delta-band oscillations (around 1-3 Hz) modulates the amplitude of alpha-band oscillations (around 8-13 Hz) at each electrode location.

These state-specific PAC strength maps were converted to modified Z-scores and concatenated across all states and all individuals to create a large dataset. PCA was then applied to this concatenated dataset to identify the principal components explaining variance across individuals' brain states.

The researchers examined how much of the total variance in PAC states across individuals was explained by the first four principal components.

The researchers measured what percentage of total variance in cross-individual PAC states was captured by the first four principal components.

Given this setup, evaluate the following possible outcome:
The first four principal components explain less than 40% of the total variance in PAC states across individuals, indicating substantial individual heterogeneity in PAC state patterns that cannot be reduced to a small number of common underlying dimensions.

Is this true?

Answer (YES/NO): NO